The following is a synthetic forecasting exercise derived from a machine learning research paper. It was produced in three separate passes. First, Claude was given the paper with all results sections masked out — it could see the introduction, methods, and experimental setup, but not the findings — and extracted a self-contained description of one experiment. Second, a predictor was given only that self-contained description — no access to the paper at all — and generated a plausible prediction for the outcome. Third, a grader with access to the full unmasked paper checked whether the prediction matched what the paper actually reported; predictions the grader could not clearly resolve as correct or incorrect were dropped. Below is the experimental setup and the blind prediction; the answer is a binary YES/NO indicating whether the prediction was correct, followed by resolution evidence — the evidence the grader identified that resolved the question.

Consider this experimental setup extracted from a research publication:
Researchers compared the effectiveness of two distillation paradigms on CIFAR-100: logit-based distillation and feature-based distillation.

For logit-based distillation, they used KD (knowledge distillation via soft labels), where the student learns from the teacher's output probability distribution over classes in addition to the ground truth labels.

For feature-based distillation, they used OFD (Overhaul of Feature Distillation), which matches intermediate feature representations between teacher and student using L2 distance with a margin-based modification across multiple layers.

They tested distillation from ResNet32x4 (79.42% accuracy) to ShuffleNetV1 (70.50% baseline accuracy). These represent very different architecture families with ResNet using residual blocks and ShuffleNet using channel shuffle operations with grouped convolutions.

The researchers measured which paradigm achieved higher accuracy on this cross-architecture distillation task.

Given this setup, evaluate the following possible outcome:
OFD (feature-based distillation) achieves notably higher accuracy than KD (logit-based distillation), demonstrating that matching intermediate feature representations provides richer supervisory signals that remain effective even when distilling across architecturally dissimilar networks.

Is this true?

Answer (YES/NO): YES